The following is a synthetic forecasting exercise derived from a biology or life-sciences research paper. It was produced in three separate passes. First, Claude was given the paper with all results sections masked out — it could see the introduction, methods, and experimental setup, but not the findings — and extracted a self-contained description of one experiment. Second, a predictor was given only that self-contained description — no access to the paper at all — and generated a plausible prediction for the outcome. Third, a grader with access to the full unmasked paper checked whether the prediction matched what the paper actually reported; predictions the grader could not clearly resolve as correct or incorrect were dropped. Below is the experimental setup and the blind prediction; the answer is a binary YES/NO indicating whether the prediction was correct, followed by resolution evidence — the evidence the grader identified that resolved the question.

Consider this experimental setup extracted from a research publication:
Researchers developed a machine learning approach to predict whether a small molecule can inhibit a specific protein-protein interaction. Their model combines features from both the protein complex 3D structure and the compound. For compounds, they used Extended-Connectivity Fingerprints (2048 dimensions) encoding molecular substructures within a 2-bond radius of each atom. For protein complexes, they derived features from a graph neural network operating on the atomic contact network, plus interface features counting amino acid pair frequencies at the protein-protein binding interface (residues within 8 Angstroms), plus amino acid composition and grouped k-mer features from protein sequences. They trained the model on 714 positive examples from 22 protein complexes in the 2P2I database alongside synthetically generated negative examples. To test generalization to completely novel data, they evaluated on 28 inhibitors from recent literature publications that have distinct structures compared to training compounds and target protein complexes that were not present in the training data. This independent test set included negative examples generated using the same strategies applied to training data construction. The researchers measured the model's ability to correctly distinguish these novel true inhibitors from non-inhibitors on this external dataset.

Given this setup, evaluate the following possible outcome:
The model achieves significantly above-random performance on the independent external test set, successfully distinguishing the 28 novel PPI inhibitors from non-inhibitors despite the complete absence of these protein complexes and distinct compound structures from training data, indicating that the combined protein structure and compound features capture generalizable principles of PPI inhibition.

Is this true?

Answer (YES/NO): YES